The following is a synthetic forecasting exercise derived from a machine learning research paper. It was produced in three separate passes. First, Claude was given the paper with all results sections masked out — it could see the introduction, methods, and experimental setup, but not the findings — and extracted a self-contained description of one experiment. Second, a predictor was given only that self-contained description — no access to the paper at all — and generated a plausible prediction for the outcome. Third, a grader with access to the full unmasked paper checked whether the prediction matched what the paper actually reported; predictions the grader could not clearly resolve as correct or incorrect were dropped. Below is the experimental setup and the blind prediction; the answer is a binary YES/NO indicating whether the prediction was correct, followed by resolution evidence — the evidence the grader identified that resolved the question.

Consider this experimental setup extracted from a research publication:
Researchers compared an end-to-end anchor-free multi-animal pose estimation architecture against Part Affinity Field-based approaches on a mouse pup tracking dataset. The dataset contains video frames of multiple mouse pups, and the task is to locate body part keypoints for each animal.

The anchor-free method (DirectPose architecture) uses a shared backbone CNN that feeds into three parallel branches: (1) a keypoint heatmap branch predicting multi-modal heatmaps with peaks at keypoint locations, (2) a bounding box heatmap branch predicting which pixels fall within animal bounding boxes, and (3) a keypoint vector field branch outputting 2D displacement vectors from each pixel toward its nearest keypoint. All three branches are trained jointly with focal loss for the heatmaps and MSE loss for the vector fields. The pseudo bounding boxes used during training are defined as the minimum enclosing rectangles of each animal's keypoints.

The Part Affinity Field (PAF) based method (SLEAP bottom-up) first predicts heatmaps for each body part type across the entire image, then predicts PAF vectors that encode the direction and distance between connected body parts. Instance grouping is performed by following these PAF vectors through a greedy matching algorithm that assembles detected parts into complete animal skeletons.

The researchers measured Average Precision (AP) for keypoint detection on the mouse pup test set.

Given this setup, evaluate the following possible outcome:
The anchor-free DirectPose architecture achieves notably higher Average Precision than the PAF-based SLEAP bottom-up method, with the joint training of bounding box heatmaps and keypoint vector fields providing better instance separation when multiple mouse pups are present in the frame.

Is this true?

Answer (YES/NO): NO